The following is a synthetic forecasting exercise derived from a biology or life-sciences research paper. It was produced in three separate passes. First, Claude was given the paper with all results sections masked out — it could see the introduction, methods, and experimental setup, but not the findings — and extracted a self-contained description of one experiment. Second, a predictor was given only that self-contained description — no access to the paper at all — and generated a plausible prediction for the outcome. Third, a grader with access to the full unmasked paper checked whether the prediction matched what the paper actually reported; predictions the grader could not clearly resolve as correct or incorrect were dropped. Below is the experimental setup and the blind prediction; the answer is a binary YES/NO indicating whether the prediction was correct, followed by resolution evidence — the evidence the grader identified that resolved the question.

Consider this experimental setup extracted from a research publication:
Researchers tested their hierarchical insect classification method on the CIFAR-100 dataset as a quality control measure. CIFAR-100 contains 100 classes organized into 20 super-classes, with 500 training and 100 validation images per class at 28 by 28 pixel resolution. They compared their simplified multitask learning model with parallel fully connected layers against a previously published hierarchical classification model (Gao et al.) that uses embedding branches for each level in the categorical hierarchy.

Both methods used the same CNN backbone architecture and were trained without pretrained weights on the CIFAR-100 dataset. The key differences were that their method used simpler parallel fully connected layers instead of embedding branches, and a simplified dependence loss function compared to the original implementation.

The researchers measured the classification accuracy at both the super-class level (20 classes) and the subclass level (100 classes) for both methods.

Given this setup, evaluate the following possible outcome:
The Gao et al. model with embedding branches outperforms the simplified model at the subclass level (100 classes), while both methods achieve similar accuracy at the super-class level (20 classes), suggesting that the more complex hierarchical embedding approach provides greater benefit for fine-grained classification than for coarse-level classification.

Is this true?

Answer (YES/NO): NO